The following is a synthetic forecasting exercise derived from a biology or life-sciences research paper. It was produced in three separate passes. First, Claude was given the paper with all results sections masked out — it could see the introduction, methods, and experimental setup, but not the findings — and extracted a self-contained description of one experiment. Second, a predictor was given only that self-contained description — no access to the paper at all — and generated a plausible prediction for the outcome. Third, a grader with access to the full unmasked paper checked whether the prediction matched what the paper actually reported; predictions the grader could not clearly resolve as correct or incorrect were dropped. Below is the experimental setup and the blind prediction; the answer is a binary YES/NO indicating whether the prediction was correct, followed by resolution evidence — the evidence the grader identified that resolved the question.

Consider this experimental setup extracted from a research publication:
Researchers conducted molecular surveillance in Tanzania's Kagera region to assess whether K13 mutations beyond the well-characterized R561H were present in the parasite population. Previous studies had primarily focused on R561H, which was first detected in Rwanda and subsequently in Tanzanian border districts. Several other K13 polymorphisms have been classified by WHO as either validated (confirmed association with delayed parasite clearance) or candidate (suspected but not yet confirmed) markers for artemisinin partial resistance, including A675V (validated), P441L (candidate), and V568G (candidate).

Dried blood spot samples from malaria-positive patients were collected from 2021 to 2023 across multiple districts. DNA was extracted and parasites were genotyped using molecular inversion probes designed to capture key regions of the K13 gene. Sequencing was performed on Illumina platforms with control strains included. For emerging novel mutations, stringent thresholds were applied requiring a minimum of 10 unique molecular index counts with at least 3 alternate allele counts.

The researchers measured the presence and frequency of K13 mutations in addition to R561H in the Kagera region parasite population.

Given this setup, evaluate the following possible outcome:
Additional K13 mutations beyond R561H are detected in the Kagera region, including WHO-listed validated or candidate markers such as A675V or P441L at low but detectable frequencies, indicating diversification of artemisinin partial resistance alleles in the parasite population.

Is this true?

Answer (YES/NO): YES